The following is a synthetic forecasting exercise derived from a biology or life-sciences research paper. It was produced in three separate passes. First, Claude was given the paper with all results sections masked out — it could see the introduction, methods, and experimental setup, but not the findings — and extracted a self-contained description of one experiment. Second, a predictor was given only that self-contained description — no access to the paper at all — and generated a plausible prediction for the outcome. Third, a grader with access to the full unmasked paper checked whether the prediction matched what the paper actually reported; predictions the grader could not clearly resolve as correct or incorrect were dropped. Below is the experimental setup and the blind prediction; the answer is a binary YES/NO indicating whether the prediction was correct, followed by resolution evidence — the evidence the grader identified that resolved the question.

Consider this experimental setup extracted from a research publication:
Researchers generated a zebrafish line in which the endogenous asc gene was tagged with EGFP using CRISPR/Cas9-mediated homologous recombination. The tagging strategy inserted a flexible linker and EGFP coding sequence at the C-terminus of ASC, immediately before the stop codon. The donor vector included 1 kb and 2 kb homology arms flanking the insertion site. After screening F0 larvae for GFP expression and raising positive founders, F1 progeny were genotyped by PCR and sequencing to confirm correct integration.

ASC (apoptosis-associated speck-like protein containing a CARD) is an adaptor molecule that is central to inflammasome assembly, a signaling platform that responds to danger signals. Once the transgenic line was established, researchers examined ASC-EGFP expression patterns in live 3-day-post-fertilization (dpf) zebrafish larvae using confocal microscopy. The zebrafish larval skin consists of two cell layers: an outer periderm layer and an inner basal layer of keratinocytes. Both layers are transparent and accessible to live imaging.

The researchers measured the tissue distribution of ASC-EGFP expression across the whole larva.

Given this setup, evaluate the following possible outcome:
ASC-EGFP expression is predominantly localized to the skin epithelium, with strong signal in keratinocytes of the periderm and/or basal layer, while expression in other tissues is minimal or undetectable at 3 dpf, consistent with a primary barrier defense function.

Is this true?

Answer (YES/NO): NO